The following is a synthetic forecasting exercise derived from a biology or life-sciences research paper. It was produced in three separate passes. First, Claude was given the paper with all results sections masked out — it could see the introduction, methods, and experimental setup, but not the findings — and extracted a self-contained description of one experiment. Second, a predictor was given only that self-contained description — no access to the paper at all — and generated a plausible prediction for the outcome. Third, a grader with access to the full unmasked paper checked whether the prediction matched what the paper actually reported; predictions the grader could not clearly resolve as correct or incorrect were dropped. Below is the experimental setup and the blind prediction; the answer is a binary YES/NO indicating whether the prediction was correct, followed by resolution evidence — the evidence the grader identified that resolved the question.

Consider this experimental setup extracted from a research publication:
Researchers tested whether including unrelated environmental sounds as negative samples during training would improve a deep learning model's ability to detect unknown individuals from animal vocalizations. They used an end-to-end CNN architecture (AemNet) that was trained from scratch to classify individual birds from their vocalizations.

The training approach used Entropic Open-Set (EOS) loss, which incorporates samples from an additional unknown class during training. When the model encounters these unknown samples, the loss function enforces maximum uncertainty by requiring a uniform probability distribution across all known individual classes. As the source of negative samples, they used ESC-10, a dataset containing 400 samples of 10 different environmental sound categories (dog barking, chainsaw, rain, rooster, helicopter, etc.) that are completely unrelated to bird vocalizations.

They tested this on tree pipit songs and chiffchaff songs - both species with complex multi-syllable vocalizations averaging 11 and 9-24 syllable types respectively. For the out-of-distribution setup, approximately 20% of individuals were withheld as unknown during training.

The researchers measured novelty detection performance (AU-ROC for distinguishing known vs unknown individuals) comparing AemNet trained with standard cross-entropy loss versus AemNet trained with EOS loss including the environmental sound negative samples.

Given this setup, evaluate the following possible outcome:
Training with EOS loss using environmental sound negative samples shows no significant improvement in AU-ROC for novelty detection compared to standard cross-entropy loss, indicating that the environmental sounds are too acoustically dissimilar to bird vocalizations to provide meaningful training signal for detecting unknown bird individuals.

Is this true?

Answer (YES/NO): NO